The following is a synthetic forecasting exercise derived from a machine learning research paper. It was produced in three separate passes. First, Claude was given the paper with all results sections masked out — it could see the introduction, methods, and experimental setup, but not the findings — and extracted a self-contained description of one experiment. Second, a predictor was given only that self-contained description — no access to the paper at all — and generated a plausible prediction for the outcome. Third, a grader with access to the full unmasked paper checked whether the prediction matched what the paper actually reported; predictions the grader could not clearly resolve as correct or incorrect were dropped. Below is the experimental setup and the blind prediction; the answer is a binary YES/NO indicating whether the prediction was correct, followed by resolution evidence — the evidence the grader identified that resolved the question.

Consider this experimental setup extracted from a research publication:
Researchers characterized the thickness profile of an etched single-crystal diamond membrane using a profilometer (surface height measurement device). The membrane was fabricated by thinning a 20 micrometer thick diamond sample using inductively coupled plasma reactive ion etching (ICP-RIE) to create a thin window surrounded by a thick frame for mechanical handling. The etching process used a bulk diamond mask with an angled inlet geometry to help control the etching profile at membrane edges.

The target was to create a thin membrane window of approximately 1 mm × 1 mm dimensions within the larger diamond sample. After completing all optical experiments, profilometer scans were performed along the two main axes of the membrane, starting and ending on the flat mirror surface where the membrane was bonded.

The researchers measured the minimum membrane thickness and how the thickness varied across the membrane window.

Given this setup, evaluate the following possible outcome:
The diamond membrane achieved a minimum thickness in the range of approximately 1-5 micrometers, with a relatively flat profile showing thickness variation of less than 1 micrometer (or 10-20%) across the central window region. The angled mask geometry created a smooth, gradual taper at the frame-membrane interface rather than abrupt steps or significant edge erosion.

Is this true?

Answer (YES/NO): NO